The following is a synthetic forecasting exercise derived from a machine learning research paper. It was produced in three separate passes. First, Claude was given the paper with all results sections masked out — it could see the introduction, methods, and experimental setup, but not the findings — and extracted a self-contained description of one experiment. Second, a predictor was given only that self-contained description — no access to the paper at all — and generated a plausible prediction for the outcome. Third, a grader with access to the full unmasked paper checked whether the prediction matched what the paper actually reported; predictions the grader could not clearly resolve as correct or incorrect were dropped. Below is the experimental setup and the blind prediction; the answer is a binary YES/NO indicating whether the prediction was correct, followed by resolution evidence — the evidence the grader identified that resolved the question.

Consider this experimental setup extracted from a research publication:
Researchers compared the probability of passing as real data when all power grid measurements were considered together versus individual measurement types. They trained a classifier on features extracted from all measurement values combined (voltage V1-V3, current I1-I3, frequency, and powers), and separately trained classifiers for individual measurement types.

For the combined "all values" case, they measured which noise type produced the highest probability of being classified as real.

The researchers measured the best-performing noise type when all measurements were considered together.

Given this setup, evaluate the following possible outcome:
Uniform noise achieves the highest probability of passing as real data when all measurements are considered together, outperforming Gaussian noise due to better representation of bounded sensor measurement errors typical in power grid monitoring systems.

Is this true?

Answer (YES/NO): NO